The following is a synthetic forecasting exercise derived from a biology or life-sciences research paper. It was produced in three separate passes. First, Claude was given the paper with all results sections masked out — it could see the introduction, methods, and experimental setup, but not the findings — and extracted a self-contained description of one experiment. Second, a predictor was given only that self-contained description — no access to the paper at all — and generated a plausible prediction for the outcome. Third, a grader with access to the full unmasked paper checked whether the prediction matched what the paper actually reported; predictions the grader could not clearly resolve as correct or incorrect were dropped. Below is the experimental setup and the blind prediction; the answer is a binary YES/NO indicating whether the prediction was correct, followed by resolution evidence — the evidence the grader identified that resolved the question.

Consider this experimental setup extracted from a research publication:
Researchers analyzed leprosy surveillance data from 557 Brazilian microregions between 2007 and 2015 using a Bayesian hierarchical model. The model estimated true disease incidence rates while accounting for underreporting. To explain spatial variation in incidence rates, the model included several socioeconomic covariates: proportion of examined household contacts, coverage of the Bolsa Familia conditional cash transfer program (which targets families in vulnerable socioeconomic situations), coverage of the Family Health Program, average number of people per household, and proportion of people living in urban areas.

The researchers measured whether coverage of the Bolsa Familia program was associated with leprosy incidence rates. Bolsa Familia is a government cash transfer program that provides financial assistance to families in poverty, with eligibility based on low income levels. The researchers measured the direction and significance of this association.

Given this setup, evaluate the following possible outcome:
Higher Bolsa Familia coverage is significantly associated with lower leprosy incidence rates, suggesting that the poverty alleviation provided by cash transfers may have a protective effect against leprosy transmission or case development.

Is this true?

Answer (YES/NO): NO